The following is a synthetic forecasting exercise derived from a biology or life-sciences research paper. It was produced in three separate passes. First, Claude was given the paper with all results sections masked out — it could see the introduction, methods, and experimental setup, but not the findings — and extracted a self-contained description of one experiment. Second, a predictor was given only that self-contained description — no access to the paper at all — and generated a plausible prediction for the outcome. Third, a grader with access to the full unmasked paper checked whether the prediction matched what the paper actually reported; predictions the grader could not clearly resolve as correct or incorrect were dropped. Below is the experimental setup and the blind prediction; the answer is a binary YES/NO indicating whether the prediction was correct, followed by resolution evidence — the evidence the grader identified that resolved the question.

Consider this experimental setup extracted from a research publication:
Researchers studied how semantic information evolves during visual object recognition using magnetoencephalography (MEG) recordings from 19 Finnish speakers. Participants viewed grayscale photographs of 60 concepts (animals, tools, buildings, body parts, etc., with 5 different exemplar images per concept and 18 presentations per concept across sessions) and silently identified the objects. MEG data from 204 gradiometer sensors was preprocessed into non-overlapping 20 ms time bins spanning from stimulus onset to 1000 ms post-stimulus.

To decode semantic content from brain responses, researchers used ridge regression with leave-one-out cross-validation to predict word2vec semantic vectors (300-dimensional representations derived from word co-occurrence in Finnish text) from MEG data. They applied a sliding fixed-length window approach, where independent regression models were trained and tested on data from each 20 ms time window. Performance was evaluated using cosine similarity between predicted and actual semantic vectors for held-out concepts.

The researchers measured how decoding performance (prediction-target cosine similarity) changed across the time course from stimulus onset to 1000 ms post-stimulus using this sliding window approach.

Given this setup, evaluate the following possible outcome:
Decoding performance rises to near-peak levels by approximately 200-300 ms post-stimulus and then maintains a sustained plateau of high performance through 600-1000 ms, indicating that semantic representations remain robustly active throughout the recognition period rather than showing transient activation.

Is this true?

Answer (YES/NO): NO